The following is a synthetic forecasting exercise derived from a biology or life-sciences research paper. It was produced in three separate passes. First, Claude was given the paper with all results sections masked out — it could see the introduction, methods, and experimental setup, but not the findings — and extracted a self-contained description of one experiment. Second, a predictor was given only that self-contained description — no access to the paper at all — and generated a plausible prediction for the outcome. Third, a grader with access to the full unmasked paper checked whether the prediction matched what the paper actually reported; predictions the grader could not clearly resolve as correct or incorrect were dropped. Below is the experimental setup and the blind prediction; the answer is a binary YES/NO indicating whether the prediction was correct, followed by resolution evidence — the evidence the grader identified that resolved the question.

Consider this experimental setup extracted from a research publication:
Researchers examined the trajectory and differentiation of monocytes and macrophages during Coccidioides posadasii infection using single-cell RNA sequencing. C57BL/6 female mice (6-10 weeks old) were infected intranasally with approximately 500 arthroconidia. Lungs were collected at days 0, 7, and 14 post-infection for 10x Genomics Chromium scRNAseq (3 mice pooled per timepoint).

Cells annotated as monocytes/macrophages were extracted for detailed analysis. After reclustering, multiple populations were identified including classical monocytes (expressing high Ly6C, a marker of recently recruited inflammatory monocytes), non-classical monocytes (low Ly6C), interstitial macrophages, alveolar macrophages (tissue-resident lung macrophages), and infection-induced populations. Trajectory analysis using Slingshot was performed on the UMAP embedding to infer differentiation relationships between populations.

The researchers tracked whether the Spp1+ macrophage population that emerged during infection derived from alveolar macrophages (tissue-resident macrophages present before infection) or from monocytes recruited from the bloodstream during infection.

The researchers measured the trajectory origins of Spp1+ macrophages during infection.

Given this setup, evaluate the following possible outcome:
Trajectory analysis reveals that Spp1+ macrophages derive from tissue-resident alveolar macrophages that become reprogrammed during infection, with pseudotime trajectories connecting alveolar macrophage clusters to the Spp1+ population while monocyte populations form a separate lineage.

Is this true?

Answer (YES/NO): NO